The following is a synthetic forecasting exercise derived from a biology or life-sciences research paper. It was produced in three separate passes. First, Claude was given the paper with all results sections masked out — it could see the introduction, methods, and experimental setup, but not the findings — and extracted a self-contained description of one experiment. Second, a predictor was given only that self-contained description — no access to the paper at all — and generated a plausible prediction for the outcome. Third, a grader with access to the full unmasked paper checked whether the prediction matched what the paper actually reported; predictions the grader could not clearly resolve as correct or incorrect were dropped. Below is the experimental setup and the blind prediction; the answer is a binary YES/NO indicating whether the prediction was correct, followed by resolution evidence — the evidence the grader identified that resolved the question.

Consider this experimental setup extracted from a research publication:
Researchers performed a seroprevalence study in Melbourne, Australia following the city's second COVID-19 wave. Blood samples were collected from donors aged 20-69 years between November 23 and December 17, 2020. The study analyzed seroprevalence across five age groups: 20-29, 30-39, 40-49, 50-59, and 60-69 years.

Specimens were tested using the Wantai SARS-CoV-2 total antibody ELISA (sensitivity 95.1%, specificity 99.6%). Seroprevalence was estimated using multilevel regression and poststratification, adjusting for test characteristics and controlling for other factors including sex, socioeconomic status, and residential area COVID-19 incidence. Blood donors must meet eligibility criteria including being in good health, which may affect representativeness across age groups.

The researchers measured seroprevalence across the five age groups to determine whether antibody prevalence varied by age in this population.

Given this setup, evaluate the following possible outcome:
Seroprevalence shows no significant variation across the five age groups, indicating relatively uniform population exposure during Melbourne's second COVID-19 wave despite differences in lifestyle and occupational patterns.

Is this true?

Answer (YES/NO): YES